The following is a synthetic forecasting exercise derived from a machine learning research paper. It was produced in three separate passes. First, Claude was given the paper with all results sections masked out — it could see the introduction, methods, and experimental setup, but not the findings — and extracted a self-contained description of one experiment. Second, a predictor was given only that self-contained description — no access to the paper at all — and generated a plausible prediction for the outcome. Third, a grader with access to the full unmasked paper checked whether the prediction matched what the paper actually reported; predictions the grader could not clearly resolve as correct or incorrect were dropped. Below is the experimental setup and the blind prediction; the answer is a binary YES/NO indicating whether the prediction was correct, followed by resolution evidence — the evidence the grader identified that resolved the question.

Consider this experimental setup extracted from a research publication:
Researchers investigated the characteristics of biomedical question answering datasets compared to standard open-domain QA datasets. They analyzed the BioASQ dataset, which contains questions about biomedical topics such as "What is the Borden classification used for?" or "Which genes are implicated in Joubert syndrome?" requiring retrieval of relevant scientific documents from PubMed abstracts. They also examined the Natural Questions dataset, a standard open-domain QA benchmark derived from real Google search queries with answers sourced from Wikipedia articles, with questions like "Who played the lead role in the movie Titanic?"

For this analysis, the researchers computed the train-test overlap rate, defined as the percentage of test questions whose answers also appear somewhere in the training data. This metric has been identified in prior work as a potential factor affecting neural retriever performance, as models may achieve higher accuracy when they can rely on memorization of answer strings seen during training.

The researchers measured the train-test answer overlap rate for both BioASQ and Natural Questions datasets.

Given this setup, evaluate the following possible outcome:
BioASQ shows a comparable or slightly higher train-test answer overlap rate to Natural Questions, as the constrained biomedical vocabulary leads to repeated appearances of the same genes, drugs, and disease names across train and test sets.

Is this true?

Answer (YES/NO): NO